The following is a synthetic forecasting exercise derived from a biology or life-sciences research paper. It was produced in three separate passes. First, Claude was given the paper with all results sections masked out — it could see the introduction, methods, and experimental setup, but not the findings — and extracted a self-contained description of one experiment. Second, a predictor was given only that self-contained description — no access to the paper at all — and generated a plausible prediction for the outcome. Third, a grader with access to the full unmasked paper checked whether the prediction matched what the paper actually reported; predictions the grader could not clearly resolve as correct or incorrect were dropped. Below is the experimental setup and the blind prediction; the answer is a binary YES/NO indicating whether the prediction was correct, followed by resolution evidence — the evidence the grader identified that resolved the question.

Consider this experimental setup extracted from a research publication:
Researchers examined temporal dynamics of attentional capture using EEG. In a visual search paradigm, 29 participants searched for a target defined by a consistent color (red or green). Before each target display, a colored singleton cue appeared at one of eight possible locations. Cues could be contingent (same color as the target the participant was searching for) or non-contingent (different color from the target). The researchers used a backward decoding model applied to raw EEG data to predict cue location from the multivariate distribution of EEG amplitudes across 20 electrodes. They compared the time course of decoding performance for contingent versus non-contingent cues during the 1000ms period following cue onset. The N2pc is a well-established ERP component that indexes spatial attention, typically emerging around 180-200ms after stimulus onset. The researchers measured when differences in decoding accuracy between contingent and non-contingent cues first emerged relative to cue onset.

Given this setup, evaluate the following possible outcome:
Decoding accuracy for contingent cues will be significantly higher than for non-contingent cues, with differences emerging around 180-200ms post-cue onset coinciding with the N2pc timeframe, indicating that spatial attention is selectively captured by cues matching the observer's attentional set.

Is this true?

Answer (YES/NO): NO